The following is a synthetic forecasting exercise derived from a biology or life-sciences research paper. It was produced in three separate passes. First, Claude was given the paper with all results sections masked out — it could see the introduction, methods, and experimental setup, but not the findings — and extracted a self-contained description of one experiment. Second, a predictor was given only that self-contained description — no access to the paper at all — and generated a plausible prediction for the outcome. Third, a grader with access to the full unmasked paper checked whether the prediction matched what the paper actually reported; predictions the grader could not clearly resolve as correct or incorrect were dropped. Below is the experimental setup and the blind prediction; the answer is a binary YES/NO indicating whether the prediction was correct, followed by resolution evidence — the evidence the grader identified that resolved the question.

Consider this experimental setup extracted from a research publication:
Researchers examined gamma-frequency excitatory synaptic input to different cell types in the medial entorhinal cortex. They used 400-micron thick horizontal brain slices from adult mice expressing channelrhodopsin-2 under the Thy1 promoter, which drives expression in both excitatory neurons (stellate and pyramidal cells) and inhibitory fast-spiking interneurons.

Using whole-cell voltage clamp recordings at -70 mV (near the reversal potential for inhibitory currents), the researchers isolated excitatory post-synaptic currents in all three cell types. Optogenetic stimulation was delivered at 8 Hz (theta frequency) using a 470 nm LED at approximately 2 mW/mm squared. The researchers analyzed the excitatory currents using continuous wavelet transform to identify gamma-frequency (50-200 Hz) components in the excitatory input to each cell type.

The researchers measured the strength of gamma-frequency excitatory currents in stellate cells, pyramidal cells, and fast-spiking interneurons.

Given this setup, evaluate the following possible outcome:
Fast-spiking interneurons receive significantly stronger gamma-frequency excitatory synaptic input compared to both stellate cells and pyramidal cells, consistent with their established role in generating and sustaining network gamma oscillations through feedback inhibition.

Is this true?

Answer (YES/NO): YES